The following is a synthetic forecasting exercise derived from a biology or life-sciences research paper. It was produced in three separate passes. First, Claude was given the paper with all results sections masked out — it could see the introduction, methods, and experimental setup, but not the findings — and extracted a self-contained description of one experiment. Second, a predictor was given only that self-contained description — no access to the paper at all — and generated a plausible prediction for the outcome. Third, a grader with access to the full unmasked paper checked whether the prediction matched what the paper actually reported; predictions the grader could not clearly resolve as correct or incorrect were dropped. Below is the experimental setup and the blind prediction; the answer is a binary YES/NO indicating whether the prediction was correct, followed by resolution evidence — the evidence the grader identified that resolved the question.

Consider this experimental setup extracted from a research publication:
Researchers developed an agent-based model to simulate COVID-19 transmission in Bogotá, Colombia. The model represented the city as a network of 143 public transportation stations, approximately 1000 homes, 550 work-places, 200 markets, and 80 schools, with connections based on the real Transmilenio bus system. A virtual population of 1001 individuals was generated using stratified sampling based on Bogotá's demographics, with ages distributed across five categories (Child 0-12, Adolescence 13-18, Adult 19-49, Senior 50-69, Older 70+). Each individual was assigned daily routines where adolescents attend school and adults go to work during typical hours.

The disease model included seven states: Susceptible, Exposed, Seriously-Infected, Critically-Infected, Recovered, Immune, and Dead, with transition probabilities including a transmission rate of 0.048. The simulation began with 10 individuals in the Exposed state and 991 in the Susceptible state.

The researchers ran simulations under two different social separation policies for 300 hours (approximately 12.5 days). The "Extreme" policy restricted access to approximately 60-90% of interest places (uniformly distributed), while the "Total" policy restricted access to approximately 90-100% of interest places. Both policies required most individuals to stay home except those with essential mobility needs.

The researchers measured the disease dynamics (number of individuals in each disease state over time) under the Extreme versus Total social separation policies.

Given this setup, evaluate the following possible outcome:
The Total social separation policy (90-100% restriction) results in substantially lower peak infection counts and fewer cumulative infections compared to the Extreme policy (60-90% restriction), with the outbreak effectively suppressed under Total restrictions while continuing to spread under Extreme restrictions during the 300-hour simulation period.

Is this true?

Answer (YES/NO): NO